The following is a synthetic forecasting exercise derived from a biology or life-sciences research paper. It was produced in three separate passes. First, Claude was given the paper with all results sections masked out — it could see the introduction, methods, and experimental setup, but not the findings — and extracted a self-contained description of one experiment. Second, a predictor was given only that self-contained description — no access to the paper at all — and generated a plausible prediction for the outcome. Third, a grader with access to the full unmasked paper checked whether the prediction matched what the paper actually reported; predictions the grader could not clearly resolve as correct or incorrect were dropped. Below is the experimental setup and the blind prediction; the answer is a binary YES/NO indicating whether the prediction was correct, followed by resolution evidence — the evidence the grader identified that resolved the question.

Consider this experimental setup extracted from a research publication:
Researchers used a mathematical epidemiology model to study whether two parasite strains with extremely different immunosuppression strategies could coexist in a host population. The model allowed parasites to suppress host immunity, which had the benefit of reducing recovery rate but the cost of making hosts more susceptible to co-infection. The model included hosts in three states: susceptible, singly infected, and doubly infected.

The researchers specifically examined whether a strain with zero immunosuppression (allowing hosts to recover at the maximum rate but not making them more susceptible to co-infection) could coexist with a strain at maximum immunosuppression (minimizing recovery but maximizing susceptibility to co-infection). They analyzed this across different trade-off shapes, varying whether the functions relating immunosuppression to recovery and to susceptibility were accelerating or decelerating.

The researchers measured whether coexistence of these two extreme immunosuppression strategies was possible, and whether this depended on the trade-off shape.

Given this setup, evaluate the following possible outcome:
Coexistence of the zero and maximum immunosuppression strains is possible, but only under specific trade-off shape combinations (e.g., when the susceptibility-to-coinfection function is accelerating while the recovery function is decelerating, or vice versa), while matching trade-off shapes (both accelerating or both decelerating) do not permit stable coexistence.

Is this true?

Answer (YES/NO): NO